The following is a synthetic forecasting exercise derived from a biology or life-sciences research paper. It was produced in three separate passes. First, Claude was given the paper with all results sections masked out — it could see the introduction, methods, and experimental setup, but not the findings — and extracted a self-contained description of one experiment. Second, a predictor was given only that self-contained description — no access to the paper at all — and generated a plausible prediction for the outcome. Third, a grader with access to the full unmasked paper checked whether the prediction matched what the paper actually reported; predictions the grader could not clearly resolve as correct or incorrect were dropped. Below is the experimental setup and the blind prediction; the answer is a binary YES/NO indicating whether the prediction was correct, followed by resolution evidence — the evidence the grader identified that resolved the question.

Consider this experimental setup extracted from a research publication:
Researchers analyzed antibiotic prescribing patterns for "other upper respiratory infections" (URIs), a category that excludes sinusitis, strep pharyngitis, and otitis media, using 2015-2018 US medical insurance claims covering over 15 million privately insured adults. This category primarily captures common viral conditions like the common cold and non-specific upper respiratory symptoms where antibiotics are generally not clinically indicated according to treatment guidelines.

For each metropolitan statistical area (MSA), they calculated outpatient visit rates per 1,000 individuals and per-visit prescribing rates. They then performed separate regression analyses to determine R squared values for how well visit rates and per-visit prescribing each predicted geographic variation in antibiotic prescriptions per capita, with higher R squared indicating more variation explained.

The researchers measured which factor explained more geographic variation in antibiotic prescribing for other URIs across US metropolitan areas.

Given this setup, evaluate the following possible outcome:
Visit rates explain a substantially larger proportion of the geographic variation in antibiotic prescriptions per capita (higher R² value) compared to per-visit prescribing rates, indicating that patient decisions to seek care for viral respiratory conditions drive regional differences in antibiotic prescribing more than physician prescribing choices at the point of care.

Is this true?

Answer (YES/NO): NO